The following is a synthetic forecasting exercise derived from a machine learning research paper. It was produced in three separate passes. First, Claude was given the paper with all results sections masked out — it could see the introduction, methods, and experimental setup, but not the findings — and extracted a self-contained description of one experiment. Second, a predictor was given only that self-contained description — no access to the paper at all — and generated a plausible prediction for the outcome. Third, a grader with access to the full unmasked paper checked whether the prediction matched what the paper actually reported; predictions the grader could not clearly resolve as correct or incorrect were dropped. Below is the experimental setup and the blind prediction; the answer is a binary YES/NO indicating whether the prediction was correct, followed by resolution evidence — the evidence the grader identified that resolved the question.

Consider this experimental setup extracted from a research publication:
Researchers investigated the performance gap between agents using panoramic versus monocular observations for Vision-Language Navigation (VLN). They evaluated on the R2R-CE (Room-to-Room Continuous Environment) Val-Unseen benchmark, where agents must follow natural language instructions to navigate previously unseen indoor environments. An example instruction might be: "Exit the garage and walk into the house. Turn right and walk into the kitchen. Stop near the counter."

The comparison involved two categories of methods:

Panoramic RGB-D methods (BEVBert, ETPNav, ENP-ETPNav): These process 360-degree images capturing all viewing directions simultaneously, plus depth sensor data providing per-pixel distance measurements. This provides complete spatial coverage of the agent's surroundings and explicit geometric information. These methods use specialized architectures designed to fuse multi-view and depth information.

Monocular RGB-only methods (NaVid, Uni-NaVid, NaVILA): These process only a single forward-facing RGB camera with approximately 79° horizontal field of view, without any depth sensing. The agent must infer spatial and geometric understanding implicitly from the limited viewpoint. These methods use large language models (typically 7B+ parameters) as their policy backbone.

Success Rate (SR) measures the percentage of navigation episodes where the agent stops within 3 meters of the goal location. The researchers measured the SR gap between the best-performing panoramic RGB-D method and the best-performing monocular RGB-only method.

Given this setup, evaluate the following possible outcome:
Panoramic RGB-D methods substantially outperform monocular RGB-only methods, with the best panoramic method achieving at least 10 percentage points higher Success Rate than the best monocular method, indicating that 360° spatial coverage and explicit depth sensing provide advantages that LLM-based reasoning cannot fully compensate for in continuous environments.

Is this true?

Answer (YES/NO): NO